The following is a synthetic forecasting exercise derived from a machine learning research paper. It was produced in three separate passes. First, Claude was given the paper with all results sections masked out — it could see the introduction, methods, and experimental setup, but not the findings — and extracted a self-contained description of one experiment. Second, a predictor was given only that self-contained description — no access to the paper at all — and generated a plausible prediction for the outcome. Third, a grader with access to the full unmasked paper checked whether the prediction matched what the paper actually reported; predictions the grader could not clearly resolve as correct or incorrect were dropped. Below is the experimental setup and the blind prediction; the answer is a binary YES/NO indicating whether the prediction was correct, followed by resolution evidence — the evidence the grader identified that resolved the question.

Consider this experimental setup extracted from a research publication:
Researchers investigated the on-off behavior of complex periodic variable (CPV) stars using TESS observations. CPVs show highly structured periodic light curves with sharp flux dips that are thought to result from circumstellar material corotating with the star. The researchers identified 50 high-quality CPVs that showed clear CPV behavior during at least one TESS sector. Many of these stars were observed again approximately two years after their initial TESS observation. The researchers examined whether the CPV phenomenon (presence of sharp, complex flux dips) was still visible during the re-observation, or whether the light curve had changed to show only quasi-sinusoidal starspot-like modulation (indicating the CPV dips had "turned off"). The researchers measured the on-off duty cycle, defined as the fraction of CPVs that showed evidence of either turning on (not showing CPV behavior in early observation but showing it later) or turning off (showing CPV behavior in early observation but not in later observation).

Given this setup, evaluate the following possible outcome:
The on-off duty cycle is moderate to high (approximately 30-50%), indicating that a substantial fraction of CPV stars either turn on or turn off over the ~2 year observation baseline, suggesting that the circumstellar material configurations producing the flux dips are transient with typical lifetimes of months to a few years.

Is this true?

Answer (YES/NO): NO